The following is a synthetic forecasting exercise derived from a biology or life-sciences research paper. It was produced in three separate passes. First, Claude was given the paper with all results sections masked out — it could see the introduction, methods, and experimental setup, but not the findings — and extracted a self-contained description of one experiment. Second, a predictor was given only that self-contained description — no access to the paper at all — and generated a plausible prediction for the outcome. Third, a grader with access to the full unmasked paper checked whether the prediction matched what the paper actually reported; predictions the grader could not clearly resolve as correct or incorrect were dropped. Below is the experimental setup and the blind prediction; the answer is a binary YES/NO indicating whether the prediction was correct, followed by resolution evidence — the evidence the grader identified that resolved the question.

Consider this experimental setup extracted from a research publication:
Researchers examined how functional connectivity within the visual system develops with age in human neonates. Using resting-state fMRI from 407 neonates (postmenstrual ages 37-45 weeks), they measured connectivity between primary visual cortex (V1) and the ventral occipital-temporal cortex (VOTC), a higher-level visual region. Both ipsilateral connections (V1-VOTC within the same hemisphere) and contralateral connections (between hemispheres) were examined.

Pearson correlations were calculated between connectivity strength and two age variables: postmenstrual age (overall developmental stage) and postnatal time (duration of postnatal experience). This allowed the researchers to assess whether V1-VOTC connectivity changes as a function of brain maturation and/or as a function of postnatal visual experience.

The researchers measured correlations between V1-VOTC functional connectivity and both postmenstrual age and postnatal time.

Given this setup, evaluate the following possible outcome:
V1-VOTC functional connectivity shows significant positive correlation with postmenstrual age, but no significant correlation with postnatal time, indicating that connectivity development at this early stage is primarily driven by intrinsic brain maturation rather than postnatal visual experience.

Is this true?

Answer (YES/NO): NO